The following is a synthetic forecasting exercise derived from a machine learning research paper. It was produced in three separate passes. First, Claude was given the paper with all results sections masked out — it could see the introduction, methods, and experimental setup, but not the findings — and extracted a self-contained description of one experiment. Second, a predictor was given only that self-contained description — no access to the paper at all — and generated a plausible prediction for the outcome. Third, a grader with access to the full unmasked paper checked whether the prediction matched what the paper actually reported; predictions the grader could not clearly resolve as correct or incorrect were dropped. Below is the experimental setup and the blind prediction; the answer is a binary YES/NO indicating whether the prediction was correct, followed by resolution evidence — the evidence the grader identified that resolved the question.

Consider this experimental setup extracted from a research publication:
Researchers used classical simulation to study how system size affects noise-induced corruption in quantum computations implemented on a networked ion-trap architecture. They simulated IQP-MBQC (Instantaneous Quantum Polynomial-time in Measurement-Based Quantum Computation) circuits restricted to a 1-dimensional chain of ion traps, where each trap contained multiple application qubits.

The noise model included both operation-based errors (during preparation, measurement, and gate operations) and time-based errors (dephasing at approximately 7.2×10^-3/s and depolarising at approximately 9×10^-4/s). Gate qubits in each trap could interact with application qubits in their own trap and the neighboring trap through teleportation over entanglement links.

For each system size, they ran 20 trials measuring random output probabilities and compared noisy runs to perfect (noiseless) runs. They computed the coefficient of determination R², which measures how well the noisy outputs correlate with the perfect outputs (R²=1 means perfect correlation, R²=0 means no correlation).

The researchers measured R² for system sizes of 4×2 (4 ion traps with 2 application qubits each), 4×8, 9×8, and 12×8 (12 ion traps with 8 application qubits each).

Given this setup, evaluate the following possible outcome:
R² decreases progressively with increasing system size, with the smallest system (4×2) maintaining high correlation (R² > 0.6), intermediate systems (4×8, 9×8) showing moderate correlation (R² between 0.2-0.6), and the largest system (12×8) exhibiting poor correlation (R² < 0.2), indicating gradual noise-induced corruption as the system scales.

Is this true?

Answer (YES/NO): NO